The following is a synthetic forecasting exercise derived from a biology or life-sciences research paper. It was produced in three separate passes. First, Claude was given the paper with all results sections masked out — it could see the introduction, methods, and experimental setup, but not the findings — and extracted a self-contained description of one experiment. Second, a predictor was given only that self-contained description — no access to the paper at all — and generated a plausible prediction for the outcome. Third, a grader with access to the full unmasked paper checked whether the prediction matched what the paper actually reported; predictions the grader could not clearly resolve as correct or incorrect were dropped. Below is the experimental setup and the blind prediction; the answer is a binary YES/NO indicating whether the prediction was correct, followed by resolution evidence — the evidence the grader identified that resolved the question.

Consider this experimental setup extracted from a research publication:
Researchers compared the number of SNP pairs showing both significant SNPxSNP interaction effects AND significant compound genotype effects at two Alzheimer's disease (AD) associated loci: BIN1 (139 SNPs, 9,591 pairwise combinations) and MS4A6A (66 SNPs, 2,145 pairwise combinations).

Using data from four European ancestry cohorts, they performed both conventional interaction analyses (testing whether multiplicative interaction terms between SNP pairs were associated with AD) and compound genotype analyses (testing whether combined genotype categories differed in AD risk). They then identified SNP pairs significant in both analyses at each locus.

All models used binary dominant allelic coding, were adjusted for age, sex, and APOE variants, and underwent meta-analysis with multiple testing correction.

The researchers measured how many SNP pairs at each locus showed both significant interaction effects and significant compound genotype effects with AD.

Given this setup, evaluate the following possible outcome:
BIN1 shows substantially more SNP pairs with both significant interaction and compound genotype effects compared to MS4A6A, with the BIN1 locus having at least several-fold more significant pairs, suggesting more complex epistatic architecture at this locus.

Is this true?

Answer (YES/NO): YES